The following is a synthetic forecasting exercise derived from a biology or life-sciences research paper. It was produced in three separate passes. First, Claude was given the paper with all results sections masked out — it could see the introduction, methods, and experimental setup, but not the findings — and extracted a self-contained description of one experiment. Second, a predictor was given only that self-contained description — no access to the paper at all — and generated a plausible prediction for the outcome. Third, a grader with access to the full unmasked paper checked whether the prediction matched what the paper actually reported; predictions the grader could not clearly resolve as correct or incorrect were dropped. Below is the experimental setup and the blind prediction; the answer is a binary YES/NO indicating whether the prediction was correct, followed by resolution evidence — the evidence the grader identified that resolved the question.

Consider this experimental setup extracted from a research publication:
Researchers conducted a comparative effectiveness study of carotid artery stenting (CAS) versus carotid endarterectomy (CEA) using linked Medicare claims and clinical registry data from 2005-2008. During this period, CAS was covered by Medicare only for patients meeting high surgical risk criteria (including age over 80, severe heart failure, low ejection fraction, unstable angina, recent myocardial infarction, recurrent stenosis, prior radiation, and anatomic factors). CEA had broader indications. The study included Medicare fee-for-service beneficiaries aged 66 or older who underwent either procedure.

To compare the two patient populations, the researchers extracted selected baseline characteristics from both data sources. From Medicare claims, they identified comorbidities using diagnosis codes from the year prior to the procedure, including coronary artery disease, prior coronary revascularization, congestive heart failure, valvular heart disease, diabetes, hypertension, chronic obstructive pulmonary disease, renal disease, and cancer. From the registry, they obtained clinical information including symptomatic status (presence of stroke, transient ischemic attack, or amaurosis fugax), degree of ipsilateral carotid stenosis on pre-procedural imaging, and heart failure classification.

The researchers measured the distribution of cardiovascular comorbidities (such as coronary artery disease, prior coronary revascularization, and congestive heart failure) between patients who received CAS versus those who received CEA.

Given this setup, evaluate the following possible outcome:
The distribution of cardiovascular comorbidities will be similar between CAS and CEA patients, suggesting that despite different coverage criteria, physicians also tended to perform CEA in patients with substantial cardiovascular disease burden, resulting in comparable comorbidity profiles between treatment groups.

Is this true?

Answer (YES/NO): NO